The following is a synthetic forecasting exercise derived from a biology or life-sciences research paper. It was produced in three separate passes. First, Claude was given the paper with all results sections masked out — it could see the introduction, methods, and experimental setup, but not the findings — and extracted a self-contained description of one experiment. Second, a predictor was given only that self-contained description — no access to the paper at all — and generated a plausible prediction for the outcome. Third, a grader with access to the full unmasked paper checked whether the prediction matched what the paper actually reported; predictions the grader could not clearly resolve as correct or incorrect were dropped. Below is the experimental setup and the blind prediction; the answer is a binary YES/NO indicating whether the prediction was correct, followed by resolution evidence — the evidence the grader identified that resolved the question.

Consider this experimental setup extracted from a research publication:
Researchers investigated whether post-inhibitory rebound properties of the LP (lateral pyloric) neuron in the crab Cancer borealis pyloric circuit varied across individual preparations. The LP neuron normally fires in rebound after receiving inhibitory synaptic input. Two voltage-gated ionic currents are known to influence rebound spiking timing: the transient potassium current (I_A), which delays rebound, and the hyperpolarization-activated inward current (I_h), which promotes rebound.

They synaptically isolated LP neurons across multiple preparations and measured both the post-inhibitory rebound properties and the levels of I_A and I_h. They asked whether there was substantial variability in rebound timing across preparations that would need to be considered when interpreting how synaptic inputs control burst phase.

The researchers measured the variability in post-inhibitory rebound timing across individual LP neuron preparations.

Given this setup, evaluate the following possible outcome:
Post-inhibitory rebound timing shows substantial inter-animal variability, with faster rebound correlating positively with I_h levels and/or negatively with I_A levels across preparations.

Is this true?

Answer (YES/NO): NO